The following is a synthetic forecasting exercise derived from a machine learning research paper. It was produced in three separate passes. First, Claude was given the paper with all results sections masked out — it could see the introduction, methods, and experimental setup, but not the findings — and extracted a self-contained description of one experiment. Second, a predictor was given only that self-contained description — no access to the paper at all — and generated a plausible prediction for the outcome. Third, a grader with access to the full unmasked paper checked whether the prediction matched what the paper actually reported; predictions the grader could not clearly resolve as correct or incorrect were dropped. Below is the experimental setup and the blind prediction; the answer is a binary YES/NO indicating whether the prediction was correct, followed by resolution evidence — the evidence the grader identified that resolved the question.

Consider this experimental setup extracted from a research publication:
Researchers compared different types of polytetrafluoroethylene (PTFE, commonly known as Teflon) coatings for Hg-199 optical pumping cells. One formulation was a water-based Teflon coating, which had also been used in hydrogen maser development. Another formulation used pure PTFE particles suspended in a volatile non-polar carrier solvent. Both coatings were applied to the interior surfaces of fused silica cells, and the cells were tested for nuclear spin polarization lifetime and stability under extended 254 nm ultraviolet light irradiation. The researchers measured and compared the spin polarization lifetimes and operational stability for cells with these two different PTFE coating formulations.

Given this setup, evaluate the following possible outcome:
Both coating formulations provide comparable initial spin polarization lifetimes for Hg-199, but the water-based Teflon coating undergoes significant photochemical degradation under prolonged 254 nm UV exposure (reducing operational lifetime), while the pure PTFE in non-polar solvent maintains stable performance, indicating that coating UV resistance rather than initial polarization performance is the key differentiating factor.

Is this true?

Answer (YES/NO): NO